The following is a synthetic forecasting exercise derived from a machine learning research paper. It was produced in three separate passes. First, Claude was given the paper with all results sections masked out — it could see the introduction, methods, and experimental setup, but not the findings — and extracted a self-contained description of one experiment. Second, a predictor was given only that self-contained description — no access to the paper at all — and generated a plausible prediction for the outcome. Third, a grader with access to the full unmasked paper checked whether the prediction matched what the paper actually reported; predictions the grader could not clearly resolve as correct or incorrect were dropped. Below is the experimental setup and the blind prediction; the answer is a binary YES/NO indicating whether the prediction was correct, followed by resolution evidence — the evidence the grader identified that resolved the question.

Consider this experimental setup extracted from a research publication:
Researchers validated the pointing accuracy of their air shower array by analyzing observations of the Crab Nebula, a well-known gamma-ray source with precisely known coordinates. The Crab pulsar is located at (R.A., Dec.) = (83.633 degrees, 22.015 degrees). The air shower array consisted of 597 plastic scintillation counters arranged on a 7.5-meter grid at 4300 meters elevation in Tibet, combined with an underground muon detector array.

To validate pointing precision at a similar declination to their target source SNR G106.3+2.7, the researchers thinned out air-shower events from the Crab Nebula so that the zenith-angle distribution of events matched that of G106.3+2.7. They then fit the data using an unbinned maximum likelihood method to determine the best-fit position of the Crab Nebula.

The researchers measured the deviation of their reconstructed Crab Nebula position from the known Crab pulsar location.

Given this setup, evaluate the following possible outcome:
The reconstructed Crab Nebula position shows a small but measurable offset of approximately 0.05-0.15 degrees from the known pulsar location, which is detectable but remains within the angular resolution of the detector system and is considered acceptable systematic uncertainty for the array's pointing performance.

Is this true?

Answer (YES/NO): NO